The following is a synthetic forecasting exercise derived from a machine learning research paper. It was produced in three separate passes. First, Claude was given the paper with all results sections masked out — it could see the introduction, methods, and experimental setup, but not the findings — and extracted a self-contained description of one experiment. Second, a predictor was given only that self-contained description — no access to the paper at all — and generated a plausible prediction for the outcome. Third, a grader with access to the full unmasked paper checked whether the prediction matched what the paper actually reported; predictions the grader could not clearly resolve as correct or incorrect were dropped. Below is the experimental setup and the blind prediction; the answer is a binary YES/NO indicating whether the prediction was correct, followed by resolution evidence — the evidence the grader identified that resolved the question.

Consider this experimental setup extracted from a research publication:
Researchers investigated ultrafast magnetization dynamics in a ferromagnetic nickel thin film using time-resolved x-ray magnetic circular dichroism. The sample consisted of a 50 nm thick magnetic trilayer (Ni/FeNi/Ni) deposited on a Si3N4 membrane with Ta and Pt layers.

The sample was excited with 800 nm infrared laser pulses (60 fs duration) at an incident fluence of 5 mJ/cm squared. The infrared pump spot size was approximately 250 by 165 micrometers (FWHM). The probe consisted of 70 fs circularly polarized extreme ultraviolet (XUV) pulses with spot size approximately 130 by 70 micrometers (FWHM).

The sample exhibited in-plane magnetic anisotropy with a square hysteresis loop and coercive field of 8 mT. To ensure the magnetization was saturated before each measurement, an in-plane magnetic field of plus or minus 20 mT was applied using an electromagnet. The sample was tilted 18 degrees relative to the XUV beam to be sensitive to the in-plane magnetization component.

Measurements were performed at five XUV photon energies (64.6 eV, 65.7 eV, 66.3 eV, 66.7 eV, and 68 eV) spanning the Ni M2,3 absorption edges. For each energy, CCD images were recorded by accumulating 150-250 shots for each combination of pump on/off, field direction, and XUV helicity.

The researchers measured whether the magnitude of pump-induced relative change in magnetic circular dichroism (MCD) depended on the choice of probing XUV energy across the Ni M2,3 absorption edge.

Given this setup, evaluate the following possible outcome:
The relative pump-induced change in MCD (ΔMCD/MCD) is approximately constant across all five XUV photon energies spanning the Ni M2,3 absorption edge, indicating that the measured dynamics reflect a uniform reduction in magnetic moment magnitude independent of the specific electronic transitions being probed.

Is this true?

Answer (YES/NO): NO